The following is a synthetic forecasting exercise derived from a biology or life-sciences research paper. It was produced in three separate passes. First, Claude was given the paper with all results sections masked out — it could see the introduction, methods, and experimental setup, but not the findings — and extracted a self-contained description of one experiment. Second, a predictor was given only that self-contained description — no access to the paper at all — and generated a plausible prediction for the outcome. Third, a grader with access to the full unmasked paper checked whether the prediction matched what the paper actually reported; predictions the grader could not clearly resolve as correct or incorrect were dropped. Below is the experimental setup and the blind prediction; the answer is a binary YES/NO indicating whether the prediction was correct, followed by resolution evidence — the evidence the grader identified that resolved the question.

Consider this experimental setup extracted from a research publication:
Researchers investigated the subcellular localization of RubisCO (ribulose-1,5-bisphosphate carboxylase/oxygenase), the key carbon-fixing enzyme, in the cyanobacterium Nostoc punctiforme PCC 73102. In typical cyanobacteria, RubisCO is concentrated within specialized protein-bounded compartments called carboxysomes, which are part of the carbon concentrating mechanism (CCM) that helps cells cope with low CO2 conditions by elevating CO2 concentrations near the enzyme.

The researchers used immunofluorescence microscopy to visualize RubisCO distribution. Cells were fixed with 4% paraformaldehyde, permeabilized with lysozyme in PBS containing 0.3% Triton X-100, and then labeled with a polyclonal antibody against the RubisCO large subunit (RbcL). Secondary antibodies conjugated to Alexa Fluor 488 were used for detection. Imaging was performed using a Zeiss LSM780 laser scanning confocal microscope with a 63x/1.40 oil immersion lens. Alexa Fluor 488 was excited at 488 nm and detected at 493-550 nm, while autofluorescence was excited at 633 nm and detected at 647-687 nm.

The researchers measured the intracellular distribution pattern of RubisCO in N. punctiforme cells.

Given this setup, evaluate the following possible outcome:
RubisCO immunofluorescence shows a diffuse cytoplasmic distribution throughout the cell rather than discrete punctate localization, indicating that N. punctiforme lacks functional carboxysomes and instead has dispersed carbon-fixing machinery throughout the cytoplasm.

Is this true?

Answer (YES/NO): NO